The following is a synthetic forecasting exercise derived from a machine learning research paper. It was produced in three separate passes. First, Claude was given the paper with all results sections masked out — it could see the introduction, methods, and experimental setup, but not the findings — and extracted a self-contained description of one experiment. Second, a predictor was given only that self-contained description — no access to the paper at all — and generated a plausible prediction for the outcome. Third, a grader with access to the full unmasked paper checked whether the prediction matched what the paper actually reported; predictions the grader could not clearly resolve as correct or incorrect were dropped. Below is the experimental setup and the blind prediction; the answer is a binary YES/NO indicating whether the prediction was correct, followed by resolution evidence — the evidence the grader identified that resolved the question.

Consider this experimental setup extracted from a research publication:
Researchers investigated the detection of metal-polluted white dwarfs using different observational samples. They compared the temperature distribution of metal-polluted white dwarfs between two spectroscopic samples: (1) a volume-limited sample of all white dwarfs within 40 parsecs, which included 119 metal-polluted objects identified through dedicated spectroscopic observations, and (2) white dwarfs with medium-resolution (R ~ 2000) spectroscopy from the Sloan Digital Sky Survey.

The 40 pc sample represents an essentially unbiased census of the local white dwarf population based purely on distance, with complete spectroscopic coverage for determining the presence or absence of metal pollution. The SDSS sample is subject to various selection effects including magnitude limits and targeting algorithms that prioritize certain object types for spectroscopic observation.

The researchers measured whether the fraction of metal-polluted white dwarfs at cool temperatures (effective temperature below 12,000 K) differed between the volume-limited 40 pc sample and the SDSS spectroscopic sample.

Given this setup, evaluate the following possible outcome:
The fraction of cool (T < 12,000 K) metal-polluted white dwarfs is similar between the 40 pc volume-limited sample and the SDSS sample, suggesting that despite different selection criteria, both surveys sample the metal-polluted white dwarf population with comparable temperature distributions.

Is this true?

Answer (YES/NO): NO